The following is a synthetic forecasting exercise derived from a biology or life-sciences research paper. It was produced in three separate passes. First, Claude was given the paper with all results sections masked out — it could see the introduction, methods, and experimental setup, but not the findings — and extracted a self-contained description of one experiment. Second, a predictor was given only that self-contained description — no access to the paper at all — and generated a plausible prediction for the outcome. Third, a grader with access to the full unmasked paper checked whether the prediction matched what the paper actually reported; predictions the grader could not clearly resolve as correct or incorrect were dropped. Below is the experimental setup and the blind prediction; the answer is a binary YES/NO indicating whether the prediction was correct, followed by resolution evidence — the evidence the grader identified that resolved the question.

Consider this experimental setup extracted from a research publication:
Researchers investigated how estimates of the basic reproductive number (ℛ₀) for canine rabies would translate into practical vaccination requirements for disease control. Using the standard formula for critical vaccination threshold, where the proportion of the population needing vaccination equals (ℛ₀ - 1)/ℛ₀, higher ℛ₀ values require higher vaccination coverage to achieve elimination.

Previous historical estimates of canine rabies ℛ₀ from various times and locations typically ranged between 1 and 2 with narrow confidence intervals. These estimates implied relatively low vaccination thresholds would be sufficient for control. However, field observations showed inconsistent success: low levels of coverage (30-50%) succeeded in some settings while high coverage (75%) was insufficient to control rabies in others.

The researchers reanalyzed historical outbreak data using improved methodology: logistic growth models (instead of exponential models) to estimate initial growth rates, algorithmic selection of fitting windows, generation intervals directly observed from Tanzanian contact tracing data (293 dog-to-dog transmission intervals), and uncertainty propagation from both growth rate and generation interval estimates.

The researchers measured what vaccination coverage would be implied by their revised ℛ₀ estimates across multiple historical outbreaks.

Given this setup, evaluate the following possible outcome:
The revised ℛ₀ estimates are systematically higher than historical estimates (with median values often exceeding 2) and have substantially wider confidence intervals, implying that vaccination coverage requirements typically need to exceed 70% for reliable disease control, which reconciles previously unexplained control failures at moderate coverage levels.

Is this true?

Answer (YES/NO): NO